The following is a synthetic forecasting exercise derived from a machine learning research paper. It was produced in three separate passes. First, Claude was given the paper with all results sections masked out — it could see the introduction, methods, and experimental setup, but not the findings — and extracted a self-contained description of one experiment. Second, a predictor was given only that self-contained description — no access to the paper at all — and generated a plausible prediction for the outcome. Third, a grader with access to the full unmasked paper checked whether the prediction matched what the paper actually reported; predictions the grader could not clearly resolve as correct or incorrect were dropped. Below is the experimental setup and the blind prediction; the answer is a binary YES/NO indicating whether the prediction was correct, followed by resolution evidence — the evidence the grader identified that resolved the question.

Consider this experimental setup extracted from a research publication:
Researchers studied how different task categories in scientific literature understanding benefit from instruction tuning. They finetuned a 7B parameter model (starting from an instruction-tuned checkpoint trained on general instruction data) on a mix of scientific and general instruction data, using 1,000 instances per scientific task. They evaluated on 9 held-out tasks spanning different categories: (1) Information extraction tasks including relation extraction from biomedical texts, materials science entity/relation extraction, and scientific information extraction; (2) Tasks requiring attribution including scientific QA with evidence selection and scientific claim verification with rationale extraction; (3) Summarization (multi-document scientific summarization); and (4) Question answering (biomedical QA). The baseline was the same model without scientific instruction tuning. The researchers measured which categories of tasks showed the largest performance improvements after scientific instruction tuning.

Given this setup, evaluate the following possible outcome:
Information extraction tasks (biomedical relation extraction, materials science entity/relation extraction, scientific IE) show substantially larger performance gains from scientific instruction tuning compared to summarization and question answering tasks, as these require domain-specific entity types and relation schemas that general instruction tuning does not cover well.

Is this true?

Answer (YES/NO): YES